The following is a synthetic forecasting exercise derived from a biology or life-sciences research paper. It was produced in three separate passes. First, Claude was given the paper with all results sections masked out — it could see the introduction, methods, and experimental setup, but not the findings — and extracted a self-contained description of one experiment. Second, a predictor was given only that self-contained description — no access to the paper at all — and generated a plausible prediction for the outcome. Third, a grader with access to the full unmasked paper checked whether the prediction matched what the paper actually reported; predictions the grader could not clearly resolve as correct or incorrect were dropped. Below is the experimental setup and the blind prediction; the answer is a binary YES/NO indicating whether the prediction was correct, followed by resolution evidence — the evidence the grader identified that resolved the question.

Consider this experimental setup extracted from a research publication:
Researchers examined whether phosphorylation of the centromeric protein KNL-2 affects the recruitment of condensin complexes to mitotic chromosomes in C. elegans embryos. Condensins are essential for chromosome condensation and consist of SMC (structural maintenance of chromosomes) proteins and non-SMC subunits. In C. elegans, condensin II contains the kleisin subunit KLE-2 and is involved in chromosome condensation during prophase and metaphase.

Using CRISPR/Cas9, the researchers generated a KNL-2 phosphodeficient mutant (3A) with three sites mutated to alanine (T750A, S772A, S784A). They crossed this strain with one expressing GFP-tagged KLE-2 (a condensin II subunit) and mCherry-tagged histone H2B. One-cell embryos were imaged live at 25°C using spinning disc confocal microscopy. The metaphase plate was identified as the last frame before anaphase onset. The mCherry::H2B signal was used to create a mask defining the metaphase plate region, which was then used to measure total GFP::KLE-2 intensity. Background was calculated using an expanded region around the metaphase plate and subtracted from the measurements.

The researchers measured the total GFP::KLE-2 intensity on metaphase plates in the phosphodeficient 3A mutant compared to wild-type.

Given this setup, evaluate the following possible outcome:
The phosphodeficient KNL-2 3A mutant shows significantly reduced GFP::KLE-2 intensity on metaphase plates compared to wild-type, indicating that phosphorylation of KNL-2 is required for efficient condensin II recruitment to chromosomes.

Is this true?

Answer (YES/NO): YES